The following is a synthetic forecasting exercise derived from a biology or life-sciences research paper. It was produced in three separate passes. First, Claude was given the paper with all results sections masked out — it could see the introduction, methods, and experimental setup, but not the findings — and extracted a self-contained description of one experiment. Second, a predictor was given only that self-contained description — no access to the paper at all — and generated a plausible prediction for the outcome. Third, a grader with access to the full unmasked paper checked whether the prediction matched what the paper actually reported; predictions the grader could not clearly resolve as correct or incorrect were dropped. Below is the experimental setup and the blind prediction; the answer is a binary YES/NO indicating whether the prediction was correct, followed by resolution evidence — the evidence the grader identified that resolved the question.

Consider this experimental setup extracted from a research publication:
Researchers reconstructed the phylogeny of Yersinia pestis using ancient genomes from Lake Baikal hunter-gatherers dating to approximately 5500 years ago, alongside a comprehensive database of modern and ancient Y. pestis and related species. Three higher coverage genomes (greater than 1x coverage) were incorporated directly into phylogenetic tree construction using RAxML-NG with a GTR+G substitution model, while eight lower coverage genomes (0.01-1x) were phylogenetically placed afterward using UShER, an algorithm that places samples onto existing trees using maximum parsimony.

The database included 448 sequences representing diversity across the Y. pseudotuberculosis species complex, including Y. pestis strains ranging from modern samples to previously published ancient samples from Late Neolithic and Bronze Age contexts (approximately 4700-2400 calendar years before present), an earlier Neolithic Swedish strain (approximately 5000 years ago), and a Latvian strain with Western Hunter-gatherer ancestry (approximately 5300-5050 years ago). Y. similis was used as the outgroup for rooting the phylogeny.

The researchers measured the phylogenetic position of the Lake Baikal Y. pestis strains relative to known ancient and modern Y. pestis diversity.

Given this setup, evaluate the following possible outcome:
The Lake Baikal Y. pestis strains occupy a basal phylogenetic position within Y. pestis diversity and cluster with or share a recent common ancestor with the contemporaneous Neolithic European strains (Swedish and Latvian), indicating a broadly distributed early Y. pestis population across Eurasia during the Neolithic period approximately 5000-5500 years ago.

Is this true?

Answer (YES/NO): NO